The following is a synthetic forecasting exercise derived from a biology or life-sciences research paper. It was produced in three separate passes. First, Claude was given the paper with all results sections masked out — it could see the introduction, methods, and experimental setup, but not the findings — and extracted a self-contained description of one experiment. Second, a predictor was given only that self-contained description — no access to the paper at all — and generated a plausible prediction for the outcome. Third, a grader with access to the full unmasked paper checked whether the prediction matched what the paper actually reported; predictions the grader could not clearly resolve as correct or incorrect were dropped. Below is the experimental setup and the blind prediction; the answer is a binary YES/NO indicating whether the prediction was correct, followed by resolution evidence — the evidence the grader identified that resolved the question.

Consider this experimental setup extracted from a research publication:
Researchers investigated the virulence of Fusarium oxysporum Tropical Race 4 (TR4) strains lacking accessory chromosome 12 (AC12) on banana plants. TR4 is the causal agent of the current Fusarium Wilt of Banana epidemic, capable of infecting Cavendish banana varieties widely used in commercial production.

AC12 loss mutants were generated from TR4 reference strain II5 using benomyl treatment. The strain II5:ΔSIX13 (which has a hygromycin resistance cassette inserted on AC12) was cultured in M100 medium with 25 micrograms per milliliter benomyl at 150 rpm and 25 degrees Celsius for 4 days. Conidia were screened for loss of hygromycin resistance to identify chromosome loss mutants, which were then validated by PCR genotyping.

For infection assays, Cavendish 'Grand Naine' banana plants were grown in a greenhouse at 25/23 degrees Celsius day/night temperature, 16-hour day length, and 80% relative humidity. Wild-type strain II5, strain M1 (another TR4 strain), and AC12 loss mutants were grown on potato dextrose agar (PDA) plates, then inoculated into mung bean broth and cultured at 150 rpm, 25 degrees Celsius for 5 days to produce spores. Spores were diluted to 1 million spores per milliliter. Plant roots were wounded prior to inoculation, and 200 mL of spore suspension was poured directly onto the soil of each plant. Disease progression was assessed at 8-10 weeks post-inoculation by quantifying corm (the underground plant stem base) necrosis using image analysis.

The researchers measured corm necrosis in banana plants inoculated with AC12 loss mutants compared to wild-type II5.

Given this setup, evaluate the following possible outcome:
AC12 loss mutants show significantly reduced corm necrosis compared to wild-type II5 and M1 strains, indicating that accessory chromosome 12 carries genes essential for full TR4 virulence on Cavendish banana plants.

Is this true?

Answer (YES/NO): YES